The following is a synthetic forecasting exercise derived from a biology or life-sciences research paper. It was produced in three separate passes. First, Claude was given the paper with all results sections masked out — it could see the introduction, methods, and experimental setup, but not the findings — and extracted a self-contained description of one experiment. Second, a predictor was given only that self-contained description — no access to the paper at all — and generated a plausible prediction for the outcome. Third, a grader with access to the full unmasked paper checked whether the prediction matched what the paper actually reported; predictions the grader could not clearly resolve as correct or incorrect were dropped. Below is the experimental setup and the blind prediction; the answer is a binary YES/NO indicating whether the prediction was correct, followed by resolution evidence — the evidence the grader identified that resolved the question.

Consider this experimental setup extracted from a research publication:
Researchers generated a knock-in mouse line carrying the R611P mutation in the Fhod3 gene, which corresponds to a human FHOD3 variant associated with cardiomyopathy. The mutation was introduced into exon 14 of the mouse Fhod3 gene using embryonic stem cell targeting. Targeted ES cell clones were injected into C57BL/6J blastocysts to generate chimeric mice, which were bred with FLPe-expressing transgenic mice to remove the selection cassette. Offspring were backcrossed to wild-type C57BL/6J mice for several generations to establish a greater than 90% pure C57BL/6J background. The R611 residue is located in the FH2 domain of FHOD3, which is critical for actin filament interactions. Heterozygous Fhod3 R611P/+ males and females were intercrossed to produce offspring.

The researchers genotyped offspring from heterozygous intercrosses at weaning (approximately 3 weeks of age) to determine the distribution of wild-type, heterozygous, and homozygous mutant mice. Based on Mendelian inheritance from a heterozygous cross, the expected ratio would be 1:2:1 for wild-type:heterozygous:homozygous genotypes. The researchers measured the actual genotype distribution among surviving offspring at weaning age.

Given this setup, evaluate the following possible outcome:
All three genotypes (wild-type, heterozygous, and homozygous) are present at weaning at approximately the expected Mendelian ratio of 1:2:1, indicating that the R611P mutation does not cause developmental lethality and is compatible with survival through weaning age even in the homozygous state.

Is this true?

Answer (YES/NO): NO